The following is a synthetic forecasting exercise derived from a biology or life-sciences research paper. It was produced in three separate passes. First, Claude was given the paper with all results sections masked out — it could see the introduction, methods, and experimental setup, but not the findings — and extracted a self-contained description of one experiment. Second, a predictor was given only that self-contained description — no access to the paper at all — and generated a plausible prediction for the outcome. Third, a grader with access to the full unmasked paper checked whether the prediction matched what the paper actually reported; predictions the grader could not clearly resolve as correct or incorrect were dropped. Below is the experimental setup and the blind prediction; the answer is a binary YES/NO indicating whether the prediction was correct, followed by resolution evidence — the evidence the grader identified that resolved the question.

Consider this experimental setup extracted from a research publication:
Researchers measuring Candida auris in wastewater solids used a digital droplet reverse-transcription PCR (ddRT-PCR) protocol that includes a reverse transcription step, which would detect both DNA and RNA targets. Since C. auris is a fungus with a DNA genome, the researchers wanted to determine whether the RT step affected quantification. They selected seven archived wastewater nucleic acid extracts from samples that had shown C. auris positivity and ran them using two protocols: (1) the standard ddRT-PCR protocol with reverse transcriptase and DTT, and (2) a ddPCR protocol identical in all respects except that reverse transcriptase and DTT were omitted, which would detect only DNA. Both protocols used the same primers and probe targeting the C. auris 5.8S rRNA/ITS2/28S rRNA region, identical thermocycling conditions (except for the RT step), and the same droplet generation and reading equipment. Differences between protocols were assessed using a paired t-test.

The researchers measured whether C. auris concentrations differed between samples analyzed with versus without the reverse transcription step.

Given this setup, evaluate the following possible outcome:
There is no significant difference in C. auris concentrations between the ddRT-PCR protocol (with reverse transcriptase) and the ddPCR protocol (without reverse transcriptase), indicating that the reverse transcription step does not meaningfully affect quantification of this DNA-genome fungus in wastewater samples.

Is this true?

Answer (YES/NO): YES